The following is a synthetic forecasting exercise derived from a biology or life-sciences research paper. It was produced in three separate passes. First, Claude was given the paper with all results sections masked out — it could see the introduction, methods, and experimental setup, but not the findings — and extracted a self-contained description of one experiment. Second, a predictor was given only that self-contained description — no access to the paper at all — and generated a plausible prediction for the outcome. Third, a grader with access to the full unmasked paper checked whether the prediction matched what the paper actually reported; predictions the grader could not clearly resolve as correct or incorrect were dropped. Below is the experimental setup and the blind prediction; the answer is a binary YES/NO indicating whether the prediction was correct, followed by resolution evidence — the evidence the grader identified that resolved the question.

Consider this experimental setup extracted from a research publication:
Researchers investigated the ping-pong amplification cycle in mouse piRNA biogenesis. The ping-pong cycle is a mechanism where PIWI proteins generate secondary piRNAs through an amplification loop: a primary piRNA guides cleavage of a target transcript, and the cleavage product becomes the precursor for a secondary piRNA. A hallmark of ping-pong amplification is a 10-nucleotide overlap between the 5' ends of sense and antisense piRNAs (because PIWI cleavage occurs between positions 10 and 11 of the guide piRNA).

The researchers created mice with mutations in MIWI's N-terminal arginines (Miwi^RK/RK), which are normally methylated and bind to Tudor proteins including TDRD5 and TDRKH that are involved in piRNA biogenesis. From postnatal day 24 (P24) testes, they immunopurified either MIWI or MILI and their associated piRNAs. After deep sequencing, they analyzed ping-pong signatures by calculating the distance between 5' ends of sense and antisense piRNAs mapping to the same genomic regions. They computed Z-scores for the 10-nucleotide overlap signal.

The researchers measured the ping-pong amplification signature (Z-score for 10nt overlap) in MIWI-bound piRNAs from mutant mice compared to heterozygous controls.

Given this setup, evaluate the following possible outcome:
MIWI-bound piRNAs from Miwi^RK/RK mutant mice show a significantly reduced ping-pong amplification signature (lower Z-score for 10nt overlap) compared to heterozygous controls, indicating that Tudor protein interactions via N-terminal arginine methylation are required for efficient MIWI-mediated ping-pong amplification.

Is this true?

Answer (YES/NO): YES